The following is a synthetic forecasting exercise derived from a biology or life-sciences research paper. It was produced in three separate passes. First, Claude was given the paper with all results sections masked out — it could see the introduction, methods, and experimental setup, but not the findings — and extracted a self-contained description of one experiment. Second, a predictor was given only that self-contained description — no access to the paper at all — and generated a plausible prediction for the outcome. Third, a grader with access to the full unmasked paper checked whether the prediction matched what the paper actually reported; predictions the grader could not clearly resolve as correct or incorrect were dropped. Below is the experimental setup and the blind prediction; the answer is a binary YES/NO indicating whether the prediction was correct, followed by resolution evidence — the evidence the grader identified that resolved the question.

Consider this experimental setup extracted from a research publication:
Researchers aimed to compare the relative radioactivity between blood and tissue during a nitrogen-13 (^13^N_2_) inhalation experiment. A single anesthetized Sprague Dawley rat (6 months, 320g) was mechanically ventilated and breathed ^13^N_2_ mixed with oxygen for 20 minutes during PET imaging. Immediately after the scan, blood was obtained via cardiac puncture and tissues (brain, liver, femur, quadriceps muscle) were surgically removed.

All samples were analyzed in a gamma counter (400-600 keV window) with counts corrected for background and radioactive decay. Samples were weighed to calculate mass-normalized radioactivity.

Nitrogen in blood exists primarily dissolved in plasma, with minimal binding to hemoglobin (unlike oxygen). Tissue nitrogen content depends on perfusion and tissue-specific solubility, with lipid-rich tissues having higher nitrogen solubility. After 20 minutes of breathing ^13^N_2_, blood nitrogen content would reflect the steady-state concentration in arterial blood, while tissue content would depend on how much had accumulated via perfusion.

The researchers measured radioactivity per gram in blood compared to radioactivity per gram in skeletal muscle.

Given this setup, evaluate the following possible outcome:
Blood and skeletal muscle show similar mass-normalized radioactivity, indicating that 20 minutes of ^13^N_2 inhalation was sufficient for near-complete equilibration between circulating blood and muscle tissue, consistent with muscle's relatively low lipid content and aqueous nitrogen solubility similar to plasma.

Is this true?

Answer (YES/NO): NO